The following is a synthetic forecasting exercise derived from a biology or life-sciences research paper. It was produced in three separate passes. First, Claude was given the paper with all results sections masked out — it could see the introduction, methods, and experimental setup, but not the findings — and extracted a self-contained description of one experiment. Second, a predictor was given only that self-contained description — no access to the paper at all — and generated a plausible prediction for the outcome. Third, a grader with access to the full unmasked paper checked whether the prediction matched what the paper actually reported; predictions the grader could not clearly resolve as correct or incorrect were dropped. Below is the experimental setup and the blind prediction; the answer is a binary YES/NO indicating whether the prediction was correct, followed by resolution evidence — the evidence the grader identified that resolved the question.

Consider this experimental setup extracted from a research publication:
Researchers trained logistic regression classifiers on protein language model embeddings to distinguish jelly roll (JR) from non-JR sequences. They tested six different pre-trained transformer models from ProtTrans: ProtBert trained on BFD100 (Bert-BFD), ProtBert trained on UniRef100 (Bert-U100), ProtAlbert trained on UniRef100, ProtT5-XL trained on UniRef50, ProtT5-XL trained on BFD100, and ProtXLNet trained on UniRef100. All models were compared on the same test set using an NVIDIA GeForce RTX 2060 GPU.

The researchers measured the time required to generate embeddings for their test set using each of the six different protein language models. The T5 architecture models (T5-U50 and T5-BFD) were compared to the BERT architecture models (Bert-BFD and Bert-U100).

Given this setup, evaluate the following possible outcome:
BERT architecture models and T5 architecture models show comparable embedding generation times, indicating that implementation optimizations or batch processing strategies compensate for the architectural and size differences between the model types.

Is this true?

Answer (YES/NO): NO